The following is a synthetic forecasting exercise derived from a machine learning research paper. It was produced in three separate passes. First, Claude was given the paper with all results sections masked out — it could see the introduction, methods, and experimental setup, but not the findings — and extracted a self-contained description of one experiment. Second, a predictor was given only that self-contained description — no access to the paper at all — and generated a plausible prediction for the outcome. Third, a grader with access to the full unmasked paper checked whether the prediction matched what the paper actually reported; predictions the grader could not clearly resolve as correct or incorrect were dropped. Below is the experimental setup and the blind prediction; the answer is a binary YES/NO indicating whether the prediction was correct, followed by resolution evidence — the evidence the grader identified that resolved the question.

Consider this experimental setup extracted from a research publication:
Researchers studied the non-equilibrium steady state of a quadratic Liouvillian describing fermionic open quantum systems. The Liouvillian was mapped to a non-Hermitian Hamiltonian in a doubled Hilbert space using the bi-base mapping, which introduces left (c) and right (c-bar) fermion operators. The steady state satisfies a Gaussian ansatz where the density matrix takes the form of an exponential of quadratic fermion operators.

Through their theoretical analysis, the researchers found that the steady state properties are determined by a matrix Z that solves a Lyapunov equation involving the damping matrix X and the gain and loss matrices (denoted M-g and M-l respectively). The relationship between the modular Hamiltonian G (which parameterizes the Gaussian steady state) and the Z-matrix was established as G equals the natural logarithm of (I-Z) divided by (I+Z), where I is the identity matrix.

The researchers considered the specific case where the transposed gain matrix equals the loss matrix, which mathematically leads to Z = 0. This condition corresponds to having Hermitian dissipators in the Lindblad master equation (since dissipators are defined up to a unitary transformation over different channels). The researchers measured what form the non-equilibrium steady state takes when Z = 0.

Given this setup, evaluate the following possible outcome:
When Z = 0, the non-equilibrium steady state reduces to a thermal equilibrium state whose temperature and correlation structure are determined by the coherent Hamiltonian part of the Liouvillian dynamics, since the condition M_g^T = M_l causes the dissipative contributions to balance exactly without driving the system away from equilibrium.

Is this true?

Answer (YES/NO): NO